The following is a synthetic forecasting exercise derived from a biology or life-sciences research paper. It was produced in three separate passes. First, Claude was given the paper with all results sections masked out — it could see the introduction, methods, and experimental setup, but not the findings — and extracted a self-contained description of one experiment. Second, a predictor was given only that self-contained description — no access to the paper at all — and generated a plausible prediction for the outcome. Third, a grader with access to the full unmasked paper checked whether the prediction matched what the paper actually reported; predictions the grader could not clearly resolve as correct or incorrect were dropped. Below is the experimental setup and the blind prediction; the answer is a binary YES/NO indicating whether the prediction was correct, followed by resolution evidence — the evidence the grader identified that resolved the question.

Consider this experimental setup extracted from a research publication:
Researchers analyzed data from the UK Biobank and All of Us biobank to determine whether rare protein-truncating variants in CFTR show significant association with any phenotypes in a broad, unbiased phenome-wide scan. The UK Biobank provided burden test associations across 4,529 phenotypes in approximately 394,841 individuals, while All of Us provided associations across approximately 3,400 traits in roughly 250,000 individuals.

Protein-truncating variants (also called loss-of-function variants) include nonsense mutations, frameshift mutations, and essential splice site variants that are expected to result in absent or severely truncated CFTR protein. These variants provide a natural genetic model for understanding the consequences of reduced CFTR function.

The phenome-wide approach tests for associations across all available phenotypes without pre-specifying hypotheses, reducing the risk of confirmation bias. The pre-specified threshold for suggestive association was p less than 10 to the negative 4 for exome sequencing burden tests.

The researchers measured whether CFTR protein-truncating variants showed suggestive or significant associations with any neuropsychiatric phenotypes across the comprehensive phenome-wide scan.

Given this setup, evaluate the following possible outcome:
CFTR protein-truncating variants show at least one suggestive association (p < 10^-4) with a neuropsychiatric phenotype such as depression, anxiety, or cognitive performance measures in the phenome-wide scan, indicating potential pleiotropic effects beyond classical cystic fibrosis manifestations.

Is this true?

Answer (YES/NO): NO